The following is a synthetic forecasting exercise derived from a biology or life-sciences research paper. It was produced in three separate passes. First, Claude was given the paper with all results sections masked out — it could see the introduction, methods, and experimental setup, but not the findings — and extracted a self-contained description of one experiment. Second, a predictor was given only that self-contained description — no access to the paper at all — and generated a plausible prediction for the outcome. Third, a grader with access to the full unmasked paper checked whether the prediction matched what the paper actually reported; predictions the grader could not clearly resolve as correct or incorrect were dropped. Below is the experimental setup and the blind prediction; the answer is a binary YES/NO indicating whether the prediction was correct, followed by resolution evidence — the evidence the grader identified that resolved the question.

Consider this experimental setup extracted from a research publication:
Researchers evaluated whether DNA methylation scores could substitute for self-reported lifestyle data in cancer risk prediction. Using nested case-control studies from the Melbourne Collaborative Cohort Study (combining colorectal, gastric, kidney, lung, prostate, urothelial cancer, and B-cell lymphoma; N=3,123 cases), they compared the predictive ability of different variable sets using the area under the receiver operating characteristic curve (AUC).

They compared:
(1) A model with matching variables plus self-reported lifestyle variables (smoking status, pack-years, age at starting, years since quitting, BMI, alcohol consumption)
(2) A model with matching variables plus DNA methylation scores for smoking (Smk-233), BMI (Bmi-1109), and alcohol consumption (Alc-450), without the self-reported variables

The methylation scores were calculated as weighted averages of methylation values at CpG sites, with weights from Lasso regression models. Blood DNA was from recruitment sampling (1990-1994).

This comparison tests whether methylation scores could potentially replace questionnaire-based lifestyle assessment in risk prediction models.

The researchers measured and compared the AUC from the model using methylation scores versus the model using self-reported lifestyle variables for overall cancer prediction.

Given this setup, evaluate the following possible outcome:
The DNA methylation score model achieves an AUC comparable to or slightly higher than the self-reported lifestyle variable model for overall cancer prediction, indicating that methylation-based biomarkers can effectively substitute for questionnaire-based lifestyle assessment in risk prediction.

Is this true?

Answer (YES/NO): YES